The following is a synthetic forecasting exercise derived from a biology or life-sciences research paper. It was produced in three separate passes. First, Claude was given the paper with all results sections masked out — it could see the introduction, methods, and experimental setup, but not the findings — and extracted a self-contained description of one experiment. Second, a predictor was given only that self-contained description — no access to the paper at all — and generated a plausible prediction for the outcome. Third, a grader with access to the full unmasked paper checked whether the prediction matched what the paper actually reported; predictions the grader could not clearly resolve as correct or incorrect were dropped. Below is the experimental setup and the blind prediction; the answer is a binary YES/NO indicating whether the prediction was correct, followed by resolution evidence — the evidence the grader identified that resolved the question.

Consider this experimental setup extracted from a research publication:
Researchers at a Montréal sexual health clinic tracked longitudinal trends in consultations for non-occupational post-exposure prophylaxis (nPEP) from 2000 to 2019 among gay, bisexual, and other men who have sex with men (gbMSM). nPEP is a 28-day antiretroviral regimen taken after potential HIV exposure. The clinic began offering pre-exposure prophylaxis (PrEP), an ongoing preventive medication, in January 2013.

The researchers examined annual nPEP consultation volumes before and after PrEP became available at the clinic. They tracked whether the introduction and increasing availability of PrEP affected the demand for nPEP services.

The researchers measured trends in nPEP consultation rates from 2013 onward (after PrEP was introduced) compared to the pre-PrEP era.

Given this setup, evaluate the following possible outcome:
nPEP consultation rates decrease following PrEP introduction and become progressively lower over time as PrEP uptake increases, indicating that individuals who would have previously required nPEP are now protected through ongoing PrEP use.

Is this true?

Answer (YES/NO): NO